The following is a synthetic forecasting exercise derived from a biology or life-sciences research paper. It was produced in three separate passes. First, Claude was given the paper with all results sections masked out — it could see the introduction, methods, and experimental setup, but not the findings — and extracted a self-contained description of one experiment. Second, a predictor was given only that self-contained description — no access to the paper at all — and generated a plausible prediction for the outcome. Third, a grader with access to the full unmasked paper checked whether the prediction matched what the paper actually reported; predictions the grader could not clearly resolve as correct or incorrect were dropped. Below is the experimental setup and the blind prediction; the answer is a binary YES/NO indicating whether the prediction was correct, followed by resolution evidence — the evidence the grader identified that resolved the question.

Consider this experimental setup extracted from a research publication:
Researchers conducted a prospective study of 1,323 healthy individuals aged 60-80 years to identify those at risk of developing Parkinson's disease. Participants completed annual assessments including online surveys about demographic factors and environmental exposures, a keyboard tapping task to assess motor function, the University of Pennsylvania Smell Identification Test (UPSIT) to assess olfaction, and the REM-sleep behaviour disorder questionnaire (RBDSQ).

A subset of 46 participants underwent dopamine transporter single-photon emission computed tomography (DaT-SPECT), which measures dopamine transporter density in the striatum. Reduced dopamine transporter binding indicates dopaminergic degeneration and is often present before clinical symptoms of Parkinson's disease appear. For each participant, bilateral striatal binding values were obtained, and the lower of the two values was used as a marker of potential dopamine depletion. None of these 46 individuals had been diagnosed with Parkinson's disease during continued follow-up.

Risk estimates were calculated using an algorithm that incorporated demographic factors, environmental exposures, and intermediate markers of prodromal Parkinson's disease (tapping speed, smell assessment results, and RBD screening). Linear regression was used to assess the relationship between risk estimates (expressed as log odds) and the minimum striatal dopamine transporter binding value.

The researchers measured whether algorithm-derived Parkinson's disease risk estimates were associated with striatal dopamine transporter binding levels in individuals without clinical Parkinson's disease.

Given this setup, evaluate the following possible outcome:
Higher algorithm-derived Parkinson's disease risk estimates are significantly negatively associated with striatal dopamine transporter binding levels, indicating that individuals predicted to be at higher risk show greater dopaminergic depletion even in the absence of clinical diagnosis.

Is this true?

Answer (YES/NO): YES